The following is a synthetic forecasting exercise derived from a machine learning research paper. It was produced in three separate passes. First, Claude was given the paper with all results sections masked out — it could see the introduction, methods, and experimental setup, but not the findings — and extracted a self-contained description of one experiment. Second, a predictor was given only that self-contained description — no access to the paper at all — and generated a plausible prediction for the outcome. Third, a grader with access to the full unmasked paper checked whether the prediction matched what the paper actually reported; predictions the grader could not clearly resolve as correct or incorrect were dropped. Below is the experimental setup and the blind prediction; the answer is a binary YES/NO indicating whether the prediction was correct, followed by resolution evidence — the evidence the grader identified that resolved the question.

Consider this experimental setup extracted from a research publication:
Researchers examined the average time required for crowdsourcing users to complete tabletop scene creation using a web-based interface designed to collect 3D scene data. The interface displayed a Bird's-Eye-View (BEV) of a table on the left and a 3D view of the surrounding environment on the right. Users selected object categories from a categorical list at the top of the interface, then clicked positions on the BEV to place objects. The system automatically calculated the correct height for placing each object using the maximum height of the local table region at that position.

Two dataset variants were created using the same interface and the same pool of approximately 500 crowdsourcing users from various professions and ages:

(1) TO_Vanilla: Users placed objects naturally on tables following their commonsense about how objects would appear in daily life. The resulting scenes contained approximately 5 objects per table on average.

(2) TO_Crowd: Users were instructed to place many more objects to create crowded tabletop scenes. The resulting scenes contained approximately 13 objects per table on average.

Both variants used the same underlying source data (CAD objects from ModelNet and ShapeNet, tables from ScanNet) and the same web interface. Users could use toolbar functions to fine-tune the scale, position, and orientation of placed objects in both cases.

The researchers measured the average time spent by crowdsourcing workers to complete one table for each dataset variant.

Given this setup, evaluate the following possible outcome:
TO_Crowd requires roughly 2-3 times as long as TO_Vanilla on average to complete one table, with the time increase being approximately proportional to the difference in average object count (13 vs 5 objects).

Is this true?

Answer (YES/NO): YES